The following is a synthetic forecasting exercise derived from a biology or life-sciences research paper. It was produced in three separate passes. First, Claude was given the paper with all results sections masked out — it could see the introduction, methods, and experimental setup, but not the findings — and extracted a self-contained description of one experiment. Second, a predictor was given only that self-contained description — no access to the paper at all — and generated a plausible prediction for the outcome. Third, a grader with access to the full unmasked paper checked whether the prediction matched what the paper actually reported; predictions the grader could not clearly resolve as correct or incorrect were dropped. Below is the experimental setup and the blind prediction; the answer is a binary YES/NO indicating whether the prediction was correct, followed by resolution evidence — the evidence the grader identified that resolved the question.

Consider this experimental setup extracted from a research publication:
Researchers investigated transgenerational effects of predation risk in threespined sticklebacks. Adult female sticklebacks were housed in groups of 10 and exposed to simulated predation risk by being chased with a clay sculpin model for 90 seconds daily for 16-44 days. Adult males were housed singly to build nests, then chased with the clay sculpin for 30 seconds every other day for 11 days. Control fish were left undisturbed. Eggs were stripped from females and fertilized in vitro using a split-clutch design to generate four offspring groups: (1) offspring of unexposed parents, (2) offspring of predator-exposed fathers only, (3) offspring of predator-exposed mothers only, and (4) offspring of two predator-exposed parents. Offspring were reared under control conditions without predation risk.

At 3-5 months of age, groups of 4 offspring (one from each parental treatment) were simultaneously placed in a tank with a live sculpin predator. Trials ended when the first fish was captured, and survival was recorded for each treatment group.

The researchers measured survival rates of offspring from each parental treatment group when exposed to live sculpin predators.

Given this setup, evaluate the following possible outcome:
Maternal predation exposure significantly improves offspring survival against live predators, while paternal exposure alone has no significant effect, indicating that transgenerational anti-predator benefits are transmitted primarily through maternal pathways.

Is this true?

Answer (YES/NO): NO